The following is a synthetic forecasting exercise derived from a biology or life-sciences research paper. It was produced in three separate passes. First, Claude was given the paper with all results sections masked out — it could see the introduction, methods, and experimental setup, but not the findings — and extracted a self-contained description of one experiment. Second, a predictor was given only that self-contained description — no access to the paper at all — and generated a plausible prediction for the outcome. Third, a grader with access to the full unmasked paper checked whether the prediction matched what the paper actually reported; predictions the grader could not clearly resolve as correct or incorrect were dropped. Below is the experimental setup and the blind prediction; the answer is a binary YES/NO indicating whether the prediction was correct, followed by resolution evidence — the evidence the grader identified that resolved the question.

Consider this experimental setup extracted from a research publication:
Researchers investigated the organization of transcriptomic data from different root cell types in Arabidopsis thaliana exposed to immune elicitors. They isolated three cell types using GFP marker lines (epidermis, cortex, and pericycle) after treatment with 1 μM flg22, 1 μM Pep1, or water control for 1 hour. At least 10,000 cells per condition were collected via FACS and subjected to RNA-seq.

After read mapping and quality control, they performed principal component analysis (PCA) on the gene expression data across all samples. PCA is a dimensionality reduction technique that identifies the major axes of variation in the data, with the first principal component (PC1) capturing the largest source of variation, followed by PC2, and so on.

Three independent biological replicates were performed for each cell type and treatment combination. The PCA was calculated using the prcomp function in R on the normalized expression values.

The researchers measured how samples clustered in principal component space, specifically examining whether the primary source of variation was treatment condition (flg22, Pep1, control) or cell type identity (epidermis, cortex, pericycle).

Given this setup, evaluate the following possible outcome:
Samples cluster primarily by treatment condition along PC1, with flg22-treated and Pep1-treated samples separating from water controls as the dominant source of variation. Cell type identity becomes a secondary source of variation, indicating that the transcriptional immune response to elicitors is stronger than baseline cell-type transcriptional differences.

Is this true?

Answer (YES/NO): NO